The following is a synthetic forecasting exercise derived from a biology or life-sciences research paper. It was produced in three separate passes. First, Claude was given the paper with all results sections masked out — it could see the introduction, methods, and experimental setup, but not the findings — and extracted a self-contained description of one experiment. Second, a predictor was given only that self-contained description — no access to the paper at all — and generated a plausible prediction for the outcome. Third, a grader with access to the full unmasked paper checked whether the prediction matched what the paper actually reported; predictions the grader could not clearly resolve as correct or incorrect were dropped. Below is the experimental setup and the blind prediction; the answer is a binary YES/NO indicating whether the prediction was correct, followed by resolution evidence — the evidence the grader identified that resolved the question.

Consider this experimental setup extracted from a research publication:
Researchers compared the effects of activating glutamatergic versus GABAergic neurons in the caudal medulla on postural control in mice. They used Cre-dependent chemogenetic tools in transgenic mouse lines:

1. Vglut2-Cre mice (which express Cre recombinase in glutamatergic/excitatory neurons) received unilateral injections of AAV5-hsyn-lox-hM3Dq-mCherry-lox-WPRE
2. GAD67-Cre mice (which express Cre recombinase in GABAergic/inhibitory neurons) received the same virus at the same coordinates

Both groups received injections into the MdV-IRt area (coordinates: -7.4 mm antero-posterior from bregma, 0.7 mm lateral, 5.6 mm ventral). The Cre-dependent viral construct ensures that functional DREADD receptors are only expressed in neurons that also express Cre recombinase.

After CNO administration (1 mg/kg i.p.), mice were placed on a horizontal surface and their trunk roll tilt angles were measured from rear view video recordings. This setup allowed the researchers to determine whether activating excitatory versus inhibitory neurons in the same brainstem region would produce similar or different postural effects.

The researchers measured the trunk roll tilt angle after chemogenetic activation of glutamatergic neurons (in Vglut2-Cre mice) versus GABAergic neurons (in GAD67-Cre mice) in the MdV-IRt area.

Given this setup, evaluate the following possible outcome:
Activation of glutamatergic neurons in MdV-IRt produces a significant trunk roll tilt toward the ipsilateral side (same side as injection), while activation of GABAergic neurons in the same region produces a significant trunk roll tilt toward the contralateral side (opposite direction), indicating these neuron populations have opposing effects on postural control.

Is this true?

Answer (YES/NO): NO